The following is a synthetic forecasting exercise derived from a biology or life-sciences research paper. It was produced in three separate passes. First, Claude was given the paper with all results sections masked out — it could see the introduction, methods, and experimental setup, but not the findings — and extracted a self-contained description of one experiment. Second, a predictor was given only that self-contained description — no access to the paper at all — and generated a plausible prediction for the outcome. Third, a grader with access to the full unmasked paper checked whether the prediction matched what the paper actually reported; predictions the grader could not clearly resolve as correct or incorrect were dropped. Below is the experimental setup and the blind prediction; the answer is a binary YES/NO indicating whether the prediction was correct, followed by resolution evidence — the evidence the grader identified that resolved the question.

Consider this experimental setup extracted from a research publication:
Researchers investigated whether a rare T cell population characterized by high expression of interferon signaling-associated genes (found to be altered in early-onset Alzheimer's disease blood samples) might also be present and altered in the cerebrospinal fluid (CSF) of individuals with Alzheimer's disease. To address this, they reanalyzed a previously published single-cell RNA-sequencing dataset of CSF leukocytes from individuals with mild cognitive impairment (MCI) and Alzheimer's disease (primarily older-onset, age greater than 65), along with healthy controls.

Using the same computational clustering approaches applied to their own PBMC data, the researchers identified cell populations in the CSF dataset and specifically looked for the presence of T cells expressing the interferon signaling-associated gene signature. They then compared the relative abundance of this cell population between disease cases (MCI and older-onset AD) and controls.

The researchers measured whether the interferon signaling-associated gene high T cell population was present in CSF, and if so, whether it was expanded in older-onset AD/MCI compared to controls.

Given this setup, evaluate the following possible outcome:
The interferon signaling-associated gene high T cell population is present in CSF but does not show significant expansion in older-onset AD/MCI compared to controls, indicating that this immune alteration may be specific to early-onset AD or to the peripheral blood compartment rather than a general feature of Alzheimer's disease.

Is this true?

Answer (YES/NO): YES